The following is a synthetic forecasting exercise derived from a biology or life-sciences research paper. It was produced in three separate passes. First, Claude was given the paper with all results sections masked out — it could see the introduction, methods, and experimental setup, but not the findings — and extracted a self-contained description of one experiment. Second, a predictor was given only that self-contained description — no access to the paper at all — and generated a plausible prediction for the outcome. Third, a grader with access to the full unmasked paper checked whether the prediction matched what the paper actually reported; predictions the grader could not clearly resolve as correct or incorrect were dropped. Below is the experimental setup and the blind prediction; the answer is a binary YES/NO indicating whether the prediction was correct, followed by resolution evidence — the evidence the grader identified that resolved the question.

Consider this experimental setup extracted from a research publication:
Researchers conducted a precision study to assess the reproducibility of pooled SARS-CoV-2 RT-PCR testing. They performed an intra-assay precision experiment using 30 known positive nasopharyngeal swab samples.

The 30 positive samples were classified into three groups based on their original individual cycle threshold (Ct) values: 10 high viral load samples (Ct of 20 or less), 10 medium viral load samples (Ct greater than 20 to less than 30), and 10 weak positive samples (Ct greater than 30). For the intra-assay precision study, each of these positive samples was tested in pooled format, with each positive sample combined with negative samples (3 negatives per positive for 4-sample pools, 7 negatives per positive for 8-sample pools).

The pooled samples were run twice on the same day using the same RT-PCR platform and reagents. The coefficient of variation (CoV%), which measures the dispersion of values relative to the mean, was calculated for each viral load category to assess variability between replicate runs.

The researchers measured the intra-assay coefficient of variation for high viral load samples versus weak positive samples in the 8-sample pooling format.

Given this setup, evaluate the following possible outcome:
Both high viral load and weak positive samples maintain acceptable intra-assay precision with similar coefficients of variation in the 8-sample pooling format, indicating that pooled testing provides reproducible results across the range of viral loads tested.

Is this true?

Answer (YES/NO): NO